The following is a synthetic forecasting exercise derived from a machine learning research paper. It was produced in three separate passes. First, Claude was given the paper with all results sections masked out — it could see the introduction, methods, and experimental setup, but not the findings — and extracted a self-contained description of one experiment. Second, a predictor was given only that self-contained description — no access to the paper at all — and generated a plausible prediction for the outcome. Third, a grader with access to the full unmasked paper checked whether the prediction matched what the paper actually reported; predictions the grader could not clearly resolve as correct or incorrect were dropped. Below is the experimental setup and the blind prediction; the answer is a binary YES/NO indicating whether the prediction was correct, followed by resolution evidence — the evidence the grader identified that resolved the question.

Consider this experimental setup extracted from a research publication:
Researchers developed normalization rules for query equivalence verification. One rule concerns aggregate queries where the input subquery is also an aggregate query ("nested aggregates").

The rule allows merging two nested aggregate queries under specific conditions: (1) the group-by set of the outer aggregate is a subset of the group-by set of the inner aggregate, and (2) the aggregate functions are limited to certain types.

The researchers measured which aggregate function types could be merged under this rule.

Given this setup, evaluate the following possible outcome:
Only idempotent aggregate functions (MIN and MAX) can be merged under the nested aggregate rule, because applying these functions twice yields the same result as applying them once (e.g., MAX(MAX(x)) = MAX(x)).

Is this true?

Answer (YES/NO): NO